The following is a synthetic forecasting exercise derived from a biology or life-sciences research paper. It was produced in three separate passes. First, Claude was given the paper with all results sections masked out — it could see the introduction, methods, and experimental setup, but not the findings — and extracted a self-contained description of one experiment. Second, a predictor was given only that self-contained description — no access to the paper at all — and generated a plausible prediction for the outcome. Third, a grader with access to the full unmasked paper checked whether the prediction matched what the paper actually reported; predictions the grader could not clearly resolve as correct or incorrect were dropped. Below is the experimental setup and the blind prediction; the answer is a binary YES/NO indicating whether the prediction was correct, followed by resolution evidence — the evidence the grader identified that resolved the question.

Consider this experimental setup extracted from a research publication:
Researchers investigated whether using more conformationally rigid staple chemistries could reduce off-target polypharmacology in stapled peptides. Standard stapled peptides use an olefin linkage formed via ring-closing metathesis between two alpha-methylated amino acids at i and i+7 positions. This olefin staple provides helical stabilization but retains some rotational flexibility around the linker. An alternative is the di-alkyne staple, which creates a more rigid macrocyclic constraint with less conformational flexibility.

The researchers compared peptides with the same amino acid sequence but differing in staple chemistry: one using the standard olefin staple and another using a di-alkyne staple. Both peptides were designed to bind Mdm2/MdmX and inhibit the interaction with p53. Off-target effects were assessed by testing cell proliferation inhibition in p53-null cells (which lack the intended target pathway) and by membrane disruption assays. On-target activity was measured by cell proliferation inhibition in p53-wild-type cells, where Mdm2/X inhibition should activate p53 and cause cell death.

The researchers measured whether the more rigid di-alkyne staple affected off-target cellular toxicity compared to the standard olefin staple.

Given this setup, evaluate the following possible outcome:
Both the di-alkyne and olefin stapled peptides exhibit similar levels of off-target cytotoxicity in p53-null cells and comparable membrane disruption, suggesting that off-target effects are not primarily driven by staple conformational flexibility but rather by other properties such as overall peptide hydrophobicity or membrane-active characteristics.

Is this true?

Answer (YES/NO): NO